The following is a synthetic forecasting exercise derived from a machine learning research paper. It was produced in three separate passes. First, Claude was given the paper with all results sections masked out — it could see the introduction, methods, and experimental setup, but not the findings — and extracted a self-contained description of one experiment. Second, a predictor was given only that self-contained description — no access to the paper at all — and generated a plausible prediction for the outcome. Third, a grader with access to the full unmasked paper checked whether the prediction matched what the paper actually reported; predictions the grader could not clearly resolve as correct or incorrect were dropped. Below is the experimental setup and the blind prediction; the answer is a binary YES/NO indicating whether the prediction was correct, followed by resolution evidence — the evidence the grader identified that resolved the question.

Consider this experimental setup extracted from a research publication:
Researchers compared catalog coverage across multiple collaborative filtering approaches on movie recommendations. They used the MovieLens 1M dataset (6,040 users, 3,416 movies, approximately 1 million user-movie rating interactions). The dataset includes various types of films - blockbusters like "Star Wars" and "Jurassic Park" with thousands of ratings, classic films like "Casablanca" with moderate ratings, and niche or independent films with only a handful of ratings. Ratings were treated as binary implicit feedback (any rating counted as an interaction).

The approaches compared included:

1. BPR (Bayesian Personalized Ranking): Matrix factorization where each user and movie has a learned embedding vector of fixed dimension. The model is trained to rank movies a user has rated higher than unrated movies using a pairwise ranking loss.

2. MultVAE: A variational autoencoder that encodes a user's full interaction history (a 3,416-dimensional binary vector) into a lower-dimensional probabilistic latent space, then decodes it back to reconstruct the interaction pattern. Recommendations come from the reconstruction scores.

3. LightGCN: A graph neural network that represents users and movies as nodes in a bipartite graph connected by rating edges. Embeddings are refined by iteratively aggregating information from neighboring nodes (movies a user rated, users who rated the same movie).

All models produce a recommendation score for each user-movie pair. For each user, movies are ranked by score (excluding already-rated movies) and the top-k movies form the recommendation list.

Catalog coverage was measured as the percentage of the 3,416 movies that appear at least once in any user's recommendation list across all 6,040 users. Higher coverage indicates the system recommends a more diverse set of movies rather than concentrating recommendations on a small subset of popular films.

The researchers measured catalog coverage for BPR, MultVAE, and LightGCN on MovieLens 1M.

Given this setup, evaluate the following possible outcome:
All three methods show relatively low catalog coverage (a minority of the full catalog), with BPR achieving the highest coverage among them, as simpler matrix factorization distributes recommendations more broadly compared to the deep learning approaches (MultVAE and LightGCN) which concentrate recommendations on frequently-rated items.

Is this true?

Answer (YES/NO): YES